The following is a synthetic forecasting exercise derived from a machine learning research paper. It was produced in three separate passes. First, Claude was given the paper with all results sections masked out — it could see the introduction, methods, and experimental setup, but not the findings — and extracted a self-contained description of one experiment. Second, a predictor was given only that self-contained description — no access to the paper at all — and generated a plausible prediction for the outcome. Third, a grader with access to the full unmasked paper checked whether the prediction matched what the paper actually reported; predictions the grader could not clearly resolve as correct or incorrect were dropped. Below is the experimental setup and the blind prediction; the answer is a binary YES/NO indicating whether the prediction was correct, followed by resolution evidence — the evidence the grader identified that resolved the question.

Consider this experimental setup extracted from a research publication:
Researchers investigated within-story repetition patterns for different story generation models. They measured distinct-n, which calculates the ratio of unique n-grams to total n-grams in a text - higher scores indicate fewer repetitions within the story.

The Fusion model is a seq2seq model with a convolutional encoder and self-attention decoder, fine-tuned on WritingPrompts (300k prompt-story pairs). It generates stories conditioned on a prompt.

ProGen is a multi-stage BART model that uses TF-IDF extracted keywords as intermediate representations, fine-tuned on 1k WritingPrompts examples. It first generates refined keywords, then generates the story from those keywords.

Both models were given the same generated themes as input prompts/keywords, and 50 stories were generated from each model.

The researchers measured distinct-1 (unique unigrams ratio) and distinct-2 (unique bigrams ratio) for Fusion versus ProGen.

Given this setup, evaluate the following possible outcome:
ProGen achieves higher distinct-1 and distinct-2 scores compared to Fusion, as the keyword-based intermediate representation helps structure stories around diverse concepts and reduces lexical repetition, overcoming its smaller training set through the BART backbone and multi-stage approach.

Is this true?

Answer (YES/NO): YES